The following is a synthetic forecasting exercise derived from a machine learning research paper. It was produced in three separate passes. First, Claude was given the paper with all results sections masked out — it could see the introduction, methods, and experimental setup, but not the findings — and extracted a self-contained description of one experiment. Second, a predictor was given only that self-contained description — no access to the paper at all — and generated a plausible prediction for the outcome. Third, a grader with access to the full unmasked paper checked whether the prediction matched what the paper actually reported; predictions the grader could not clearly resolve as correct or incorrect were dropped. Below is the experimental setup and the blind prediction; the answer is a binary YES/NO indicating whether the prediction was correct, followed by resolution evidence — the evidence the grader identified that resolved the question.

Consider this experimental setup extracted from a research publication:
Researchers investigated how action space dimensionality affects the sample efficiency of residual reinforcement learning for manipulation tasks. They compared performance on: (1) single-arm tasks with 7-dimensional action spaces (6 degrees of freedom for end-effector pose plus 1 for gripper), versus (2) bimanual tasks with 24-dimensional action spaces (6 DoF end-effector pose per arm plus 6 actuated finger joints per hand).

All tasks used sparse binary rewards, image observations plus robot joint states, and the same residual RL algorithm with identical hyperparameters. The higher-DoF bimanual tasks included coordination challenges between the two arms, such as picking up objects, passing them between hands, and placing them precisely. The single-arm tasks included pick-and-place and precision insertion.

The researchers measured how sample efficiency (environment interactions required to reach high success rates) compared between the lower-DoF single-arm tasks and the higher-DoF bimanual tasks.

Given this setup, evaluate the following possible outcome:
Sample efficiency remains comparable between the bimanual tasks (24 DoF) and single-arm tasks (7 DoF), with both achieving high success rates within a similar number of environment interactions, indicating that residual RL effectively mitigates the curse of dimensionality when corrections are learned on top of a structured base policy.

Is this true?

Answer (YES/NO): NO